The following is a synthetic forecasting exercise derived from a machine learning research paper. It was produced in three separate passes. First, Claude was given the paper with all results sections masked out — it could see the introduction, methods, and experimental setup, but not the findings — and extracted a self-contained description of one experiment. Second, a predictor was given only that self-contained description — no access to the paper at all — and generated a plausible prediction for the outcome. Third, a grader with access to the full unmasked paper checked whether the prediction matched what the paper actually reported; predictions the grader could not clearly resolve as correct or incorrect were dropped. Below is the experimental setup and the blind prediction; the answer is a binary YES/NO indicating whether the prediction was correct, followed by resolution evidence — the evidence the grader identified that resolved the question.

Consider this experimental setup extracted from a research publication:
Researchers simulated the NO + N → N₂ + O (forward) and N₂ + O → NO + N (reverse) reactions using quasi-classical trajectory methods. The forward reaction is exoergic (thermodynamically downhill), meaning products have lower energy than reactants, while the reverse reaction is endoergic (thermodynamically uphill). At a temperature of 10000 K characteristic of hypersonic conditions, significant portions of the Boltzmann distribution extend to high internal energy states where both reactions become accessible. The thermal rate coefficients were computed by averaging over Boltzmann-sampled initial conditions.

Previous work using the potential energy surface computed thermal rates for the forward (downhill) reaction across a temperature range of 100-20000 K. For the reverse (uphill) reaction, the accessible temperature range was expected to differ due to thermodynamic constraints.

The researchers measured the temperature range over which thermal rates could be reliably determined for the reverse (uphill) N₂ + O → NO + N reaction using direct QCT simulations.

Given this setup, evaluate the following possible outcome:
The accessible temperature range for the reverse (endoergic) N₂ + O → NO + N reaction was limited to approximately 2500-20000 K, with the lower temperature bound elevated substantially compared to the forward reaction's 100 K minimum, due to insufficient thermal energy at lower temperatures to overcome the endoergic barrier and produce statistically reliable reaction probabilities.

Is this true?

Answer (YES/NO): NO